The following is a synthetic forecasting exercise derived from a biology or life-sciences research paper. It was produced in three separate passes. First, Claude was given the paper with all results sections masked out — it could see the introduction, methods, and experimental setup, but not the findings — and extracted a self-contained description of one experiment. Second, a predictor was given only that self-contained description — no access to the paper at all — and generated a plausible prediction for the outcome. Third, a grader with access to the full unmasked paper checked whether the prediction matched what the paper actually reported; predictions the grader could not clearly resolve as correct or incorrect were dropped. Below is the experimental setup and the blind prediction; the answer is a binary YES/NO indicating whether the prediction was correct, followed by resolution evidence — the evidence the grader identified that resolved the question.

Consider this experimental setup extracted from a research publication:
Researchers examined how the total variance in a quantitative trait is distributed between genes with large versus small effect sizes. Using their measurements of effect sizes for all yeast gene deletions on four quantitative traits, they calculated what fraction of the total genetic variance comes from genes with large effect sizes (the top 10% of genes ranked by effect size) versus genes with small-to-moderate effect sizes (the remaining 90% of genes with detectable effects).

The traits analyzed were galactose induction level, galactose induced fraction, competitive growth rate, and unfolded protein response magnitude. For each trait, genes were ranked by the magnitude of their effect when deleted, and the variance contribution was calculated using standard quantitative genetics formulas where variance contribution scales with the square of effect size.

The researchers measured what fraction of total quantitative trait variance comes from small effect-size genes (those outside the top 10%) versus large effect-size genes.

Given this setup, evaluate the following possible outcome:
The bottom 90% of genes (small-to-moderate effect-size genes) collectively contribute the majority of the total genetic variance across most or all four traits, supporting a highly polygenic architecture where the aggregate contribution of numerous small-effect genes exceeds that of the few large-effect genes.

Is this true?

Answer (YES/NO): YES